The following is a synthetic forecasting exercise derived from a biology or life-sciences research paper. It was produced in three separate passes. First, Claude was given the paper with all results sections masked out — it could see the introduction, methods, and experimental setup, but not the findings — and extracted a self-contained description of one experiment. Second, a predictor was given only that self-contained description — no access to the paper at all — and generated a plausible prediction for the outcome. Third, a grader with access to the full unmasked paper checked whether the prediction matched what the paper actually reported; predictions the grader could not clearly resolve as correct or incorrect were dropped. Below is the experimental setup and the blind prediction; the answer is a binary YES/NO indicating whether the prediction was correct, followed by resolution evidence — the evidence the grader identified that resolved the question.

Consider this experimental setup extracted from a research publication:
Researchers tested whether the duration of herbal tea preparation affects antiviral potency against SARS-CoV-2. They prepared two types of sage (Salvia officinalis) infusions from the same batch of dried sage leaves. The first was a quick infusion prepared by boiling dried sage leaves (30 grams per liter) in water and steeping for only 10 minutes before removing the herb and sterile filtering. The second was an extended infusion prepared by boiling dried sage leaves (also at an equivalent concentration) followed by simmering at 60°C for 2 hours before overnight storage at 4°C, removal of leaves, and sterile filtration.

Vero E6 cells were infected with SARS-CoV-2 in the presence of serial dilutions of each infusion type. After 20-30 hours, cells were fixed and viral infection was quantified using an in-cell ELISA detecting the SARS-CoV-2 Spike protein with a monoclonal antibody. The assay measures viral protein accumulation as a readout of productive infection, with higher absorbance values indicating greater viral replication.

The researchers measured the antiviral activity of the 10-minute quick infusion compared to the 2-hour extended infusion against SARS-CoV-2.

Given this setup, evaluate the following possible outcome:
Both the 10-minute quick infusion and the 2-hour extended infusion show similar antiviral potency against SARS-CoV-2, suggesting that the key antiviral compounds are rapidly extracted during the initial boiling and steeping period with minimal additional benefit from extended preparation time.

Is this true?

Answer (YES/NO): YES